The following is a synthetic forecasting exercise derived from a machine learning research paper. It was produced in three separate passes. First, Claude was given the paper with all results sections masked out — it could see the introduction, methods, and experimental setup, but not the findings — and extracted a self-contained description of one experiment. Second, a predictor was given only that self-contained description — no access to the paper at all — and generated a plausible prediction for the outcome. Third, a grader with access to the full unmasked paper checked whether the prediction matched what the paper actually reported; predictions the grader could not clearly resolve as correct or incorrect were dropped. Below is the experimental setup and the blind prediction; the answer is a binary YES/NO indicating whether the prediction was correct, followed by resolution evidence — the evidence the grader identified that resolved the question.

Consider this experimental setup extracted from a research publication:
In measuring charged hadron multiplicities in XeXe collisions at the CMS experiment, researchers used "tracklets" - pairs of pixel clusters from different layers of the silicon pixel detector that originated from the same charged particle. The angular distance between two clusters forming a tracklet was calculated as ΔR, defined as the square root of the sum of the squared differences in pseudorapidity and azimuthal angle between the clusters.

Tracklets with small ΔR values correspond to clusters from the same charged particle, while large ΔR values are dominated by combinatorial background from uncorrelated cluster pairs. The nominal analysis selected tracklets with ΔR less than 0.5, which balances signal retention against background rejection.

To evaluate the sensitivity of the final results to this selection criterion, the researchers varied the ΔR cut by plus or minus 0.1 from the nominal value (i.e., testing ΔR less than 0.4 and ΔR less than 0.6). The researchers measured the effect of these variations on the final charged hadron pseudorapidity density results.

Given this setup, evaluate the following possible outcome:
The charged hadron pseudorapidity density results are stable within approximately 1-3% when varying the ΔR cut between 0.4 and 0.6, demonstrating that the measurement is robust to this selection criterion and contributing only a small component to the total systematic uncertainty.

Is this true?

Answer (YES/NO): NO